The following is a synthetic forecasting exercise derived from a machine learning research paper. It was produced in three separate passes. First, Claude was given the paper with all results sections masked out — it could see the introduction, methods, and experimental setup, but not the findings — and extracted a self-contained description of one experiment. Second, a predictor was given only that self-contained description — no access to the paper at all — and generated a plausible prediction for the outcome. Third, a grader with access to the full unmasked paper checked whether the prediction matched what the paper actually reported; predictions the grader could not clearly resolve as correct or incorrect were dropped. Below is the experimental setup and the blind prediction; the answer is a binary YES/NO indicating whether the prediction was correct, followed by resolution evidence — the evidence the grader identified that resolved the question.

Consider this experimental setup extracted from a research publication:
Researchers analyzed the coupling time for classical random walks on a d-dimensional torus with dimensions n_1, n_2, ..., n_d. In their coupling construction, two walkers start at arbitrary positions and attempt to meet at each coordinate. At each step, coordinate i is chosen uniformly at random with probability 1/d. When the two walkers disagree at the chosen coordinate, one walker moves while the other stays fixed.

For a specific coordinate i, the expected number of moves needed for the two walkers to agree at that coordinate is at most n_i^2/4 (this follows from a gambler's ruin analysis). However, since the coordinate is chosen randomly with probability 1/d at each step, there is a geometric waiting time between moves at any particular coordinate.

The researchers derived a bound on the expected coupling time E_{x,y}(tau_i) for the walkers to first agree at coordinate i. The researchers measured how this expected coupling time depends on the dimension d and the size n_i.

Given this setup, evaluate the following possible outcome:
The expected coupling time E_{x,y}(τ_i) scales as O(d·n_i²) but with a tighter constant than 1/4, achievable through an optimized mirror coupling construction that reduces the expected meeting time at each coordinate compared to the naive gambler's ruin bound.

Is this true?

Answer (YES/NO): NO